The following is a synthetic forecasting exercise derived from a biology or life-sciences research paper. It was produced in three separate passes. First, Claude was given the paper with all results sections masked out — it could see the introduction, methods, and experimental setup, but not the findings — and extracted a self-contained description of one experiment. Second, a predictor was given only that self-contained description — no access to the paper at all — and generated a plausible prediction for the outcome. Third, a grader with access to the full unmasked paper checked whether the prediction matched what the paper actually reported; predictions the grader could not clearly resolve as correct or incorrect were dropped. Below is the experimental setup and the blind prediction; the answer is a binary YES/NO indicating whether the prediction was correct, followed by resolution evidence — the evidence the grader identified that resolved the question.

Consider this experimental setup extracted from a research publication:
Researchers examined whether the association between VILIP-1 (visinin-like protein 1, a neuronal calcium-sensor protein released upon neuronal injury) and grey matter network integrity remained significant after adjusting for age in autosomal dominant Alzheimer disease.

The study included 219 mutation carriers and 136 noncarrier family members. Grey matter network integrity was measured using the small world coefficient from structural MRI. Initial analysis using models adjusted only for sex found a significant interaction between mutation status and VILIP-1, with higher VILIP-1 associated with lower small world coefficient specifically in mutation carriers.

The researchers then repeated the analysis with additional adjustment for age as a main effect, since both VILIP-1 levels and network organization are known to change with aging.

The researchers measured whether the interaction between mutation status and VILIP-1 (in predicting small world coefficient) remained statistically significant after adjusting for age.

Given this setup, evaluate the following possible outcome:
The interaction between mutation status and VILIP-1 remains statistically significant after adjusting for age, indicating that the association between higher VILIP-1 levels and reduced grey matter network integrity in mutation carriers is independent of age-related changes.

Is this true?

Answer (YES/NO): NO